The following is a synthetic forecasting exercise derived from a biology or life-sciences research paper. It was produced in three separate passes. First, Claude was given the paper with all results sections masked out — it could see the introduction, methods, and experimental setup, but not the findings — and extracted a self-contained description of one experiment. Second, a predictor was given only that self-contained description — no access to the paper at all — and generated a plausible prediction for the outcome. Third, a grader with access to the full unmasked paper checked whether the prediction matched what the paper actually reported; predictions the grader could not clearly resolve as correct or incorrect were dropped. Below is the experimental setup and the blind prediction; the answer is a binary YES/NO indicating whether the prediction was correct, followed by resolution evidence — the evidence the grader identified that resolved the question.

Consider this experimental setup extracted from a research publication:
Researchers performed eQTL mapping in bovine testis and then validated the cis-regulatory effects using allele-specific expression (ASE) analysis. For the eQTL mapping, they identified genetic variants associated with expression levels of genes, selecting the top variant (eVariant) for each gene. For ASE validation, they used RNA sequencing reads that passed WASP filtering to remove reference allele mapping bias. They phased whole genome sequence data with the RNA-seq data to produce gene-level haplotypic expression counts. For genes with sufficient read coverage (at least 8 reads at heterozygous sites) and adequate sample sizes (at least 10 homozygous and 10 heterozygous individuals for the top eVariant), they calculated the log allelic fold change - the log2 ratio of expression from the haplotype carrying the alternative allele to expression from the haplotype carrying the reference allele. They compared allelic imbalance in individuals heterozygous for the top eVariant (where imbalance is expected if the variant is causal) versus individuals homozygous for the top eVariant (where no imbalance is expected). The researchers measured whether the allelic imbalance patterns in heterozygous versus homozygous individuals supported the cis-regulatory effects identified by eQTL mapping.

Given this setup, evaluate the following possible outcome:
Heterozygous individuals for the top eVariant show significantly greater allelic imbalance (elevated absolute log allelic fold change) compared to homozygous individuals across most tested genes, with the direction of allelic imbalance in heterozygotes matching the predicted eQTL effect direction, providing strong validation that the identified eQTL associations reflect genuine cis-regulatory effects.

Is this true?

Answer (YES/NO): NO